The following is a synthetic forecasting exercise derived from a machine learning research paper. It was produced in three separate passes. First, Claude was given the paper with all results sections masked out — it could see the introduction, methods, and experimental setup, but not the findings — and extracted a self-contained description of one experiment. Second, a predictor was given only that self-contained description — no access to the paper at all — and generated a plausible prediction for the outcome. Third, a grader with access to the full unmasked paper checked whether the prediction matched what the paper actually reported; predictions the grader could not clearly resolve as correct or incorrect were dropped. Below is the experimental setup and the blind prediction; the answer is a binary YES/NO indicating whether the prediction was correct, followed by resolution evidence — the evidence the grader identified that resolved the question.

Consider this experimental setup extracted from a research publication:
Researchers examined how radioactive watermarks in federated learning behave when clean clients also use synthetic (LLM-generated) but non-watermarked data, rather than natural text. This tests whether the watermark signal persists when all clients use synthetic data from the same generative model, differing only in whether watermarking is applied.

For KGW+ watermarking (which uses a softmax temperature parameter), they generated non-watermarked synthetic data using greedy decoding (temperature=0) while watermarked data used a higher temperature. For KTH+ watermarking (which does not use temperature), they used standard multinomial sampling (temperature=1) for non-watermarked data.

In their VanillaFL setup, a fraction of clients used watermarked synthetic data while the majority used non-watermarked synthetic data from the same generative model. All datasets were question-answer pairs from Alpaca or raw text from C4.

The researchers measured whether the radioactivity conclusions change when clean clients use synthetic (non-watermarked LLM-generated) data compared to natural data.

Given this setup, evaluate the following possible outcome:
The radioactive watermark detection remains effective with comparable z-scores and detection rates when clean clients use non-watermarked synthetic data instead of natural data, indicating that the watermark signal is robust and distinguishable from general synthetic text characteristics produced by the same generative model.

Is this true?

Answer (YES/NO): NO